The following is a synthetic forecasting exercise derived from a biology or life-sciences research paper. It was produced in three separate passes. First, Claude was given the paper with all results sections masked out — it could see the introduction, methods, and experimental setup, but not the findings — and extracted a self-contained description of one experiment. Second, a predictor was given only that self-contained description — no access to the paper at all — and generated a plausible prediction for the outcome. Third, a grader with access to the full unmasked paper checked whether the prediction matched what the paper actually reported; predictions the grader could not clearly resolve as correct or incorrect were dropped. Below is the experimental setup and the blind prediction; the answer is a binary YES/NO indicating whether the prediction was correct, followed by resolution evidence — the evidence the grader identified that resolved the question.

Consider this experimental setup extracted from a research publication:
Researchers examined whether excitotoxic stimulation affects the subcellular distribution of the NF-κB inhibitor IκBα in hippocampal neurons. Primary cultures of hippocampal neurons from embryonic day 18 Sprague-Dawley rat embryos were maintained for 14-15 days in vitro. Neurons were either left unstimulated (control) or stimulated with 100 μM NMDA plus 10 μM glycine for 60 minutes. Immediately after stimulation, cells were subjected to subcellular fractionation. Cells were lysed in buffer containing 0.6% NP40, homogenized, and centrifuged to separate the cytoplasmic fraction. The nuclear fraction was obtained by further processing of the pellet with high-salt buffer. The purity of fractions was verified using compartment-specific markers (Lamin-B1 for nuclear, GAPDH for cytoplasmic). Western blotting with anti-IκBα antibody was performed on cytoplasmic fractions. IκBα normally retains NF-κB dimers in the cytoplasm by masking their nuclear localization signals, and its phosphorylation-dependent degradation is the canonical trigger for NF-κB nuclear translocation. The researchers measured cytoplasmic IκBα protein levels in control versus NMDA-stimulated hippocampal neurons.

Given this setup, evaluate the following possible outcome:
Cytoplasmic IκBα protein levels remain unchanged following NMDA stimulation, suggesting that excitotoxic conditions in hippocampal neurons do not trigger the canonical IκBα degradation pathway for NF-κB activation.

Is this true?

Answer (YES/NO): YES